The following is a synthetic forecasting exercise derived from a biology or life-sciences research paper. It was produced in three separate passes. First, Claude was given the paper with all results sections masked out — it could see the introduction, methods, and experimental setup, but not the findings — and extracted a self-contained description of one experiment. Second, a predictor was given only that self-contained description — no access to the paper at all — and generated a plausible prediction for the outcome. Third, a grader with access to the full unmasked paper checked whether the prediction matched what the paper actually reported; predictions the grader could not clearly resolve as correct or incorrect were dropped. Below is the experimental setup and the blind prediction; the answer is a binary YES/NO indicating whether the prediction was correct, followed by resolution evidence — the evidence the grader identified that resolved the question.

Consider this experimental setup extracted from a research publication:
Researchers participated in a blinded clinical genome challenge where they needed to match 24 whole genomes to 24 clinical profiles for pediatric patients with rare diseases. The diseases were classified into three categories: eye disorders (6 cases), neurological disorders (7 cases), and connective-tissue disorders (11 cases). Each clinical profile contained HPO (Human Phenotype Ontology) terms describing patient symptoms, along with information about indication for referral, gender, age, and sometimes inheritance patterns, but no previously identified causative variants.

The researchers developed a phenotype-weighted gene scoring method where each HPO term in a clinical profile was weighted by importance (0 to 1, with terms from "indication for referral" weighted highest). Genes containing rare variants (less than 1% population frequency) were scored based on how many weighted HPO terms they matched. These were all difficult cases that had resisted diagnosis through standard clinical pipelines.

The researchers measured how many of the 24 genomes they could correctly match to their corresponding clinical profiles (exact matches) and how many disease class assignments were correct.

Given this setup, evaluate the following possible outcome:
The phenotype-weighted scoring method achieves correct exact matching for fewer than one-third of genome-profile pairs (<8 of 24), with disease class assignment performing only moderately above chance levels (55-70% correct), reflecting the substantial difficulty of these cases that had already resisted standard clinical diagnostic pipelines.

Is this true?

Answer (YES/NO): NO